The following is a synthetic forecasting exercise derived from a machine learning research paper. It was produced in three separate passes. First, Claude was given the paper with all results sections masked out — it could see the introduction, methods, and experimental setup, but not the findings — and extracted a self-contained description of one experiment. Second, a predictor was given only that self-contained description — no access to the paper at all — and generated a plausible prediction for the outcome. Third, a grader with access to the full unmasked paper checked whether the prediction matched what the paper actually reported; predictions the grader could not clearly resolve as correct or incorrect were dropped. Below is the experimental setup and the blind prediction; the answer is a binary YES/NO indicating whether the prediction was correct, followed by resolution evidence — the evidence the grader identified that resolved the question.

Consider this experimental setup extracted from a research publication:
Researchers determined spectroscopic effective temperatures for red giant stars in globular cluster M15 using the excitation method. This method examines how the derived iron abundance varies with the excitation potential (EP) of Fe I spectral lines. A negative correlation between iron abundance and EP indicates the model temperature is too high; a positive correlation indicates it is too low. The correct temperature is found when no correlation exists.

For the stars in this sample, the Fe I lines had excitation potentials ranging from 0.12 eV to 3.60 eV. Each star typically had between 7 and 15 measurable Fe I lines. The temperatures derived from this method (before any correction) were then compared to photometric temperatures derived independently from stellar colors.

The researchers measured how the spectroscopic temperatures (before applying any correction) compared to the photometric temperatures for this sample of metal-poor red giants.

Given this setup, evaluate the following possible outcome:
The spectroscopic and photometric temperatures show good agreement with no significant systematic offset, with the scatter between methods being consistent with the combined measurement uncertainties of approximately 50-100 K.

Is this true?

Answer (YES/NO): NO